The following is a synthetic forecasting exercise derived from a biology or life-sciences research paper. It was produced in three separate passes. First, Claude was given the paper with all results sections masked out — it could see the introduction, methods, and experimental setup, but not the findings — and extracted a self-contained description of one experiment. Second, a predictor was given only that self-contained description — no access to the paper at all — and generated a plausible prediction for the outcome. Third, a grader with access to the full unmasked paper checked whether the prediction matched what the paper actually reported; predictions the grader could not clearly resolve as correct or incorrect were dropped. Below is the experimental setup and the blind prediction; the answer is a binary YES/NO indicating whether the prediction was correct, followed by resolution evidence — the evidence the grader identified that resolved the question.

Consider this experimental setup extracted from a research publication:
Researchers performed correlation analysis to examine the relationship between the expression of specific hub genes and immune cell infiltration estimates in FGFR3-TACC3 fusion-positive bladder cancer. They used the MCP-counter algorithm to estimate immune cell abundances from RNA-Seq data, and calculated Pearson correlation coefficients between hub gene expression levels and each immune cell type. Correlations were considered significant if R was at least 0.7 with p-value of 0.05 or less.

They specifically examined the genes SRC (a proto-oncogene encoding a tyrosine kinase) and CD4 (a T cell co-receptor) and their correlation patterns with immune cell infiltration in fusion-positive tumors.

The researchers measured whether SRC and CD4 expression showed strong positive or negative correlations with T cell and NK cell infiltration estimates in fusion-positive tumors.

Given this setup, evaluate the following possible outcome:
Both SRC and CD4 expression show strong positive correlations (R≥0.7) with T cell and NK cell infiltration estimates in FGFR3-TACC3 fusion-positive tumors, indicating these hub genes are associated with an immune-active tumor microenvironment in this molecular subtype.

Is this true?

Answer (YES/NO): NO